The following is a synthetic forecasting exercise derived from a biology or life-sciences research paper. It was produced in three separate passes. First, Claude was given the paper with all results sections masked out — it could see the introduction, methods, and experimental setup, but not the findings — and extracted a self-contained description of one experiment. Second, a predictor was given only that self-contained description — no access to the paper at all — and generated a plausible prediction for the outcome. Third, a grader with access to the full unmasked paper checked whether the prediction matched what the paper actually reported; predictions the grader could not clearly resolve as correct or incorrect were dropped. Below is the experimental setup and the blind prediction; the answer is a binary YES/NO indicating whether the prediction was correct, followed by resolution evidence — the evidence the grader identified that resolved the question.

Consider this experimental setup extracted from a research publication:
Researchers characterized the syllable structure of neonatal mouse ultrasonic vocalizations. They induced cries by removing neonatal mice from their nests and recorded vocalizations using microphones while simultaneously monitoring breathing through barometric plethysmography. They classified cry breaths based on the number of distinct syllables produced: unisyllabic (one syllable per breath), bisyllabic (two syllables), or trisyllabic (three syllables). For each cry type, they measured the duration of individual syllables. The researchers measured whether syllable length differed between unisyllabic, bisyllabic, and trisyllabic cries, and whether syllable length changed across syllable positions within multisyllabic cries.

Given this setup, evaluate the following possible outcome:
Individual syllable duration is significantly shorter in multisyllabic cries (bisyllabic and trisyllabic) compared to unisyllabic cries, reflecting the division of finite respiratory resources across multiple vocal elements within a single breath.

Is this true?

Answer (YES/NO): YES